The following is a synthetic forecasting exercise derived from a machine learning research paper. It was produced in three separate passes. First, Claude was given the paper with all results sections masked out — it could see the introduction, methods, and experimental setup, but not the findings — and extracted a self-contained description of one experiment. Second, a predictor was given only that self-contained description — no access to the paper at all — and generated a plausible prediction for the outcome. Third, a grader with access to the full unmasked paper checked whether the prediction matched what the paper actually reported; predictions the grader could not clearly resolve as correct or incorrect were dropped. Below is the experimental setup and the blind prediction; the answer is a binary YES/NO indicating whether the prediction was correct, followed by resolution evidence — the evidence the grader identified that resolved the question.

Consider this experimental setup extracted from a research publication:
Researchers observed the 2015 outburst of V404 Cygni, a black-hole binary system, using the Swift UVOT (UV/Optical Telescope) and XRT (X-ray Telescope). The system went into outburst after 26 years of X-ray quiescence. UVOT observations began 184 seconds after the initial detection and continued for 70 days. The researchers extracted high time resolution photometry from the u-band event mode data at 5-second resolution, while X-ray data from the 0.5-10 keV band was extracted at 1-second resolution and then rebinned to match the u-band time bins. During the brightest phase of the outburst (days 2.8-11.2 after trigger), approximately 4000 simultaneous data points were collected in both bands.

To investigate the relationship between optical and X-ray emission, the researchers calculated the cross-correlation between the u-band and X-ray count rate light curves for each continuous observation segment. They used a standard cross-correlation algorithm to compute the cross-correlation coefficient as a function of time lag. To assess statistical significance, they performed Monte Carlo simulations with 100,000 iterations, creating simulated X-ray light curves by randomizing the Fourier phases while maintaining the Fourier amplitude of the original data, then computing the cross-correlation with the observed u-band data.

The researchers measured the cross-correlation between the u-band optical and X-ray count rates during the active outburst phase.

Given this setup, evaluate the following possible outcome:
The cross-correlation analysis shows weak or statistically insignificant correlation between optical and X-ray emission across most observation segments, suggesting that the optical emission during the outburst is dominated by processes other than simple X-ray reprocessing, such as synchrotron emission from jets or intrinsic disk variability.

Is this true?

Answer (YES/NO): YES